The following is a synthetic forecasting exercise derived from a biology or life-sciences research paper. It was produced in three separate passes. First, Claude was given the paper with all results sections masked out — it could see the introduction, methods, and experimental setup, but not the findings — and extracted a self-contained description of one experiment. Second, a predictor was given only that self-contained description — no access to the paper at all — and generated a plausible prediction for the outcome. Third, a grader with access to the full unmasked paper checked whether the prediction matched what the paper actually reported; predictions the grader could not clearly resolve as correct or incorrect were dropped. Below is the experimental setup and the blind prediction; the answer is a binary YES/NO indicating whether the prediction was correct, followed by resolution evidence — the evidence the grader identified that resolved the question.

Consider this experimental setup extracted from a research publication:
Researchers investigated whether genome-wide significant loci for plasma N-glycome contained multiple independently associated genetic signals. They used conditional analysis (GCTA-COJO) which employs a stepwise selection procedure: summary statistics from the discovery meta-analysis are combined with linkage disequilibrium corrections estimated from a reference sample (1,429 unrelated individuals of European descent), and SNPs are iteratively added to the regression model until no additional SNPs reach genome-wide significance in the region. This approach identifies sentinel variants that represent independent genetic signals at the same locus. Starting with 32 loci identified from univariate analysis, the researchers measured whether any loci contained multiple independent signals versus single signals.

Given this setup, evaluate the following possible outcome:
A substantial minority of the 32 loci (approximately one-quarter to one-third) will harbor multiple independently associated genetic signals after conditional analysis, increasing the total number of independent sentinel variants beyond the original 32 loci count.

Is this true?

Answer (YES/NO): YES